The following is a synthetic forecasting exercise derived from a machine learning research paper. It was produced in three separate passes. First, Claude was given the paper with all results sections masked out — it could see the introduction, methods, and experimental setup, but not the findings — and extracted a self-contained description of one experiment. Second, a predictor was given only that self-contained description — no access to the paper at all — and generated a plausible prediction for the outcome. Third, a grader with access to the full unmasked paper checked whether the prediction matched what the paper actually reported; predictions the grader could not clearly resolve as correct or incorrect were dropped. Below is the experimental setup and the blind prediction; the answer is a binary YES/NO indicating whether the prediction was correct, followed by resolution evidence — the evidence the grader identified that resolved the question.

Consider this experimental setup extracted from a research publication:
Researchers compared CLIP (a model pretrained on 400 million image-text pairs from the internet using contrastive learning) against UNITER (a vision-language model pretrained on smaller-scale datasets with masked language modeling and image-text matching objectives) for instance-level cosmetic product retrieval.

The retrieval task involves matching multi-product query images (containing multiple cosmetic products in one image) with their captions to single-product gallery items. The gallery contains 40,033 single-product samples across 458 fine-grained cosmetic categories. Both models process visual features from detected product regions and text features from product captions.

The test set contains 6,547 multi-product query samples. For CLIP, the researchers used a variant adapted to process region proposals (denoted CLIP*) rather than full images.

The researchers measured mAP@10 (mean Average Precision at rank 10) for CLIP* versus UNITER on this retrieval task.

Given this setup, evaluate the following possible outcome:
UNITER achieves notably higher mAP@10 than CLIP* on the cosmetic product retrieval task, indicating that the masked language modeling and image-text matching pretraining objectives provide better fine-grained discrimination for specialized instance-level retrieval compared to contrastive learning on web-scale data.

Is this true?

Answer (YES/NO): YES